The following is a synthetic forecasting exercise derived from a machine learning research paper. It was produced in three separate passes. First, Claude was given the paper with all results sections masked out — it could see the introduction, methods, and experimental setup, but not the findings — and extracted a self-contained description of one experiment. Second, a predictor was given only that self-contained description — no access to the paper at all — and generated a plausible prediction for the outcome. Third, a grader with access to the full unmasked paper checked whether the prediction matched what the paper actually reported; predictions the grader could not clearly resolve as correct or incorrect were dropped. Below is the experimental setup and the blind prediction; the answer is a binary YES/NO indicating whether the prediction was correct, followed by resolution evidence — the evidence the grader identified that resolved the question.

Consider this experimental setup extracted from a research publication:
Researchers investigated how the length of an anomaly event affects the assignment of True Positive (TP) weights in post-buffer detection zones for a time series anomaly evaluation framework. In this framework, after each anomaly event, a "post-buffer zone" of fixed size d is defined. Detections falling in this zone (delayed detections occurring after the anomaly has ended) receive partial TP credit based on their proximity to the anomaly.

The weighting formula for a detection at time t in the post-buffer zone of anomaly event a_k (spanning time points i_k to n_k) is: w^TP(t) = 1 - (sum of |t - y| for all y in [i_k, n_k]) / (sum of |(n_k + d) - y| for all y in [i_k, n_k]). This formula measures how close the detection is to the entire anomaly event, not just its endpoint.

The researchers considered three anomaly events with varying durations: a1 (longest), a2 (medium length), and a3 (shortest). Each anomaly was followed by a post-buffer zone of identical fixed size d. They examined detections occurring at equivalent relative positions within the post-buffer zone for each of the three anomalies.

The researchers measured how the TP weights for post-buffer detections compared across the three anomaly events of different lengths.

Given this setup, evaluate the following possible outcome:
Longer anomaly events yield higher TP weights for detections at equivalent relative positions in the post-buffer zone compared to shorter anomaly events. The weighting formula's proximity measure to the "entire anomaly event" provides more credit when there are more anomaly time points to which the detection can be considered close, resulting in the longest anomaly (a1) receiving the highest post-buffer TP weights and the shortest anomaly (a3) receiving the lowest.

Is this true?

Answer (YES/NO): NO